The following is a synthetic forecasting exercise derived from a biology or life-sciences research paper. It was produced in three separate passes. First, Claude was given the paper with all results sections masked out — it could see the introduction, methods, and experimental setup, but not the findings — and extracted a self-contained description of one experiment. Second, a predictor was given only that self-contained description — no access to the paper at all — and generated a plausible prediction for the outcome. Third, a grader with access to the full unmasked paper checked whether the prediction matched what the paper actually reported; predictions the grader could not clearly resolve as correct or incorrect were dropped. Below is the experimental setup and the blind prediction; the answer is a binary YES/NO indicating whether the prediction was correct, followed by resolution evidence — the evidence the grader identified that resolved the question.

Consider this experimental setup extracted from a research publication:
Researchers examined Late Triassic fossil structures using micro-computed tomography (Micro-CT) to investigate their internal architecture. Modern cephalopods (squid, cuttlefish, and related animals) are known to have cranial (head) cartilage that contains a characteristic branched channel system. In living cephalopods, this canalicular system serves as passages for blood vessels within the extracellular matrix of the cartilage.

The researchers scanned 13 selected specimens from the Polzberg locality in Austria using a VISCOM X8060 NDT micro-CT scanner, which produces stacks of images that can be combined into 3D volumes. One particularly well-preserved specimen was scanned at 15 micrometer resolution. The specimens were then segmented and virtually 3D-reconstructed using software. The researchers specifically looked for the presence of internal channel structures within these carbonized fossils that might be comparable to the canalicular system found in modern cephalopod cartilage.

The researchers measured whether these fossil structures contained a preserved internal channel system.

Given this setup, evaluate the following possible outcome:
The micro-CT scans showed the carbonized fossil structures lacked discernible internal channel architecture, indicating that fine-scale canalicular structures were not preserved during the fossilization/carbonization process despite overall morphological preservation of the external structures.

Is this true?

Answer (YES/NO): NO